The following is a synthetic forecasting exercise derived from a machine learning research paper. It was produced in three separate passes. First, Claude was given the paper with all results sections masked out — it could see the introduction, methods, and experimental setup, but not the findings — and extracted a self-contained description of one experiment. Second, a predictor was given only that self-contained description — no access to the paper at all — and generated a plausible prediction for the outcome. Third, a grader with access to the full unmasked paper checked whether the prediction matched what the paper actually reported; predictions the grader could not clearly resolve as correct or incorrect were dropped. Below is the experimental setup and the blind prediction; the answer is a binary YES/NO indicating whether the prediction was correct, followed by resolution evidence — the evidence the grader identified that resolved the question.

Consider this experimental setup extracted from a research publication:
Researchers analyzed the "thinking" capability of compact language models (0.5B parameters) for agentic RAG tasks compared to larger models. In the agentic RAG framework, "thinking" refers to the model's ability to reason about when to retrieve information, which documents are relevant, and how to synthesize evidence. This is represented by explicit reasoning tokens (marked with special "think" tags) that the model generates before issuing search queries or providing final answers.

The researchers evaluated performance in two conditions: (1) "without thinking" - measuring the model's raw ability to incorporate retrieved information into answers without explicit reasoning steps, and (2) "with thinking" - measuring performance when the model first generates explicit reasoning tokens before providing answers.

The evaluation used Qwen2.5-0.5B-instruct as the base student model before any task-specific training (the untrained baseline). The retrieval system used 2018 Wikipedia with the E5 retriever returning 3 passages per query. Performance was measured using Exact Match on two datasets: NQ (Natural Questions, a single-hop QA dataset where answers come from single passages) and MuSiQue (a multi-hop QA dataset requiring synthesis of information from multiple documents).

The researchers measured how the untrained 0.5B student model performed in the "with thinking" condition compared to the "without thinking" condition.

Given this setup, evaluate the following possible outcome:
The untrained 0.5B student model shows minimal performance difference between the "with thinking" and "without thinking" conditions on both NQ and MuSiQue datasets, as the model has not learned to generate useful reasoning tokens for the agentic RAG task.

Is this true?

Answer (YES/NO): NO